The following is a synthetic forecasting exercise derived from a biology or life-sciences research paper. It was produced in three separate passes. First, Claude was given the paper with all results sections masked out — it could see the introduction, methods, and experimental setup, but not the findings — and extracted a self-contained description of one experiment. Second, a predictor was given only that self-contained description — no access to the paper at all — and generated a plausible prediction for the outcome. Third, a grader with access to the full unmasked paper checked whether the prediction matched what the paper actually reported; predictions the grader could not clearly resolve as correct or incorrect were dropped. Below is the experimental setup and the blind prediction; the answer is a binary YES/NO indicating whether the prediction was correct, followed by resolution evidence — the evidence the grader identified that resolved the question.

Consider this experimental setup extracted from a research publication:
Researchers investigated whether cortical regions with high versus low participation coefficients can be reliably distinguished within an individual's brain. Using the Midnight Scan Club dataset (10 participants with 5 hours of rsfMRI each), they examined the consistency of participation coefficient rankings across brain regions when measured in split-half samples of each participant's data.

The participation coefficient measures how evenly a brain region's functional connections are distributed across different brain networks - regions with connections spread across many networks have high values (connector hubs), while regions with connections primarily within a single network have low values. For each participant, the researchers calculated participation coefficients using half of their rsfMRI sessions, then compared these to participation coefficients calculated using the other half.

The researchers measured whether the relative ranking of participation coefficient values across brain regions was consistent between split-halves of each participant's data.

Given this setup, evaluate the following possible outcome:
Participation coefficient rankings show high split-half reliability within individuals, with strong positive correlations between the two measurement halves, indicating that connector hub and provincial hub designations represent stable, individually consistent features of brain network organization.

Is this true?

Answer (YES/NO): YES